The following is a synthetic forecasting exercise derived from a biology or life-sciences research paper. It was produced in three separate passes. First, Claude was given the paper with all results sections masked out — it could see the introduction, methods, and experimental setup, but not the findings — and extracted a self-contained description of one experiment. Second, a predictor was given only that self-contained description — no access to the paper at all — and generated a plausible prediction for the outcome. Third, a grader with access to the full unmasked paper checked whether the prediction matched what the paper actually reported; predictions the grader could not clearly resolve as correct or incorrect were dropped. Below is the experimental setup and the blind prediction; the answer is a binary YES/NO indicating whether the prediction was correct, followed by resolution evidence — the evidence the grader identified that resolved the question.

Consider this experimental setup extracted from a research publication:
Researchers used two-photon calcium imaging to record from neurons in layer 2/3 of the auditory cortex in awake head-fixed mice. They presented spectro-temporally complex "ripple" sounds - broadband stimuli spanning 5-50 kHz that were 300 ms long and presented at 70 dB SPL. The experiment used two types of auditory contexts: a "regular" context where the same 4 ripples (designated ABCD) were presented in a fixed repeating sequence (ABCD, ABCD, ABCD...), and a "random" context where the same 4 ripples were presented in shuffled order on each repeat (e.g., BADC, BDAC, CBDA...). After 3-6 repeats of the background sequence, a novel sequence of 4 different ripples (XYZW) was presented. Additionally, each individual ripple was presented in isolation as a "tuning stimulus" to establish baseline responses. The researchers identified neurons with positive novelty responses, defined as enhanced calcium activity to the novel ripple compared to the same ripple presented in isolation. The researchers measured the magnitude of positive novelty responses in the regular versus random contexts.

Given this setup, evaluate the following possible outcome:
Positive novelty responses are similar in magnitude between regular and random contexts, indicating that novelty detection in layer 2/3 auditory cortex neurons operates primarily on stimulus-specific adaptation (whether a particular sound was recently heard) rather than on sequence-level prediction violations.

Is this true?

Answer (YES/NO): NO